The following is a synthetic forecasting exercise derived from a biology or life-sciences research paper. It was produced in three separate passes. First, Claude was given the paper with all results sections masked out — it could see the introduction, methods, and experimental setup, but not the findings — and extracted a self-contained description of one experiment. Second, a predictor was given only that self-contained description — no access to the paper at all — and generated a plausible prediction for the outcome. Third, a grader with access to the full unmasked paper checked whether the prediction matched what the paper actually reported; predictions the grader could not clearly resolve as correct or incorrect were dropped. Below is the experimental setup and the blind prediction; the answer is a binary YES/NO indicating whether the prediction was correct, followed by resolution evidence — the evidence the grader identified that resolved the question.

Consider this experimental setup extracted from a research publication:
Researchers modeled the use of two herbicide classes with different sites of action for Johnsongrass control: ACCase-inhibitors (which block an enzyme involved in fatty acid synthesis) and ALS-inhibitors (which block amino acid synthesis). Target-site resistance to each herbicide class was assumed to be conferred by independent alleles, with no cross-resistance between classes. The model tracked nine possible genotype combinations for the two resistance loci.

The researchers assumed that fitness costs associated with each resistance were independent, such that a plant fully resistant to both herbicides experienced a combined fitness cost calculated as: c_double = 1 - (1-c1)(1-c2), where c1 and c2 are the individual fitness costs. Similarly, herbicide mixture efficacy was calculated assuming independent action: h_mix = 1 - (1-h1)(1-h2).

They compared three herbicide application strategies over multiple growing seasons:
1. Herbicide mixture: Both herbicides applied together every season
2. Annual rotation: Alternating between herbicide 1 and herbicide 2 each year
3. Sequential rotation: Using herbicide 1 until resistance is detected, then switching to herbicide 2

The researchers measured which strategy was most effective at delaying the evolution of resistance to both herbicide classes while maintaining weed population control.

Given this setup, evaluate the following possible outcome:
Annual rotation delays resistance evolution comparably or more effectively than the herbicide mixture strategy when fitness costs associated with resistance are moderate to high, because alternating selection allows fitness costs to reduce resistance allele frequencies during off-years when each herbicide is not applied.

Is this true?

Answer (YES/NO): NO